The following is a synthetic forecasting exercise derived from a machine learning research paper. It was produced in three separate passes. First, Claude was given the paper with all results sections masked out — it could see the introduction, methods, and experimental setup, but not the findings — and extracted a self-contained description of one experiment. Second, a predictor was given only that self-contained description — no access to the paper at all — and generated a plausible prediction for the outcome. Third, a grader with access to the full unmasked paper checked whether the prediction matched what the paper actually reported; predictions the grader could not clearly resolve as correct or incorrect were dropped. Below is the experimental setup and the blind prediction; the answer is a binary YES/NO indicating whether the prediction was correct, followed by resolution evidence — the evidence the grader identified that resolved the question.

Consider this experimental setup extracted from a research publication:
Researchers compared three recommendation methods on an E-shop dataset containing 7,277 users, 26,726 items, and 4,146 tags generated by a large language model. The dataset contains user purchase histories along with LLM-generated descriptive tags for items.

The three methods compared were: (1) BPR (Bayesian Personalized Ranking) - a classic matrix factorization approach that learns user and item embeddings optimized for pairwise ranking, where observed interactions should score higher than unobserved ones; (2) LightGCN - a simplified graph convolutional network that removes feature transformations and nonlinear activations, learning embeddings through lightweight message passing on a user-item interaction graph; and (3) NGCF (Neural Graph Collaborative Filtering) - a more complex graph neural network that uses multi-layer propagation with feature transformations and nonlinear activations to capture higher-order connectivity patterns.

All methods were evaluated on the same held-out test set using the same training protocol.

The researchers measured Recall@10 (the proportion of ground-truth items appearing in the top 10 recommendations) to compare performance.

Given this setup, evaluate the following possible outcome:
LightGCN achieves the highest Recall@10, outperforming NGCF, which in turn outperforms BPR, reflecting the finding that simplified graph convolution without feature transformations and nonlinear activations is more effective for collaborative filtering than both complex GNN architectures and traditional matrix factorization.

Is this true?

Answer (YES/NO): NO